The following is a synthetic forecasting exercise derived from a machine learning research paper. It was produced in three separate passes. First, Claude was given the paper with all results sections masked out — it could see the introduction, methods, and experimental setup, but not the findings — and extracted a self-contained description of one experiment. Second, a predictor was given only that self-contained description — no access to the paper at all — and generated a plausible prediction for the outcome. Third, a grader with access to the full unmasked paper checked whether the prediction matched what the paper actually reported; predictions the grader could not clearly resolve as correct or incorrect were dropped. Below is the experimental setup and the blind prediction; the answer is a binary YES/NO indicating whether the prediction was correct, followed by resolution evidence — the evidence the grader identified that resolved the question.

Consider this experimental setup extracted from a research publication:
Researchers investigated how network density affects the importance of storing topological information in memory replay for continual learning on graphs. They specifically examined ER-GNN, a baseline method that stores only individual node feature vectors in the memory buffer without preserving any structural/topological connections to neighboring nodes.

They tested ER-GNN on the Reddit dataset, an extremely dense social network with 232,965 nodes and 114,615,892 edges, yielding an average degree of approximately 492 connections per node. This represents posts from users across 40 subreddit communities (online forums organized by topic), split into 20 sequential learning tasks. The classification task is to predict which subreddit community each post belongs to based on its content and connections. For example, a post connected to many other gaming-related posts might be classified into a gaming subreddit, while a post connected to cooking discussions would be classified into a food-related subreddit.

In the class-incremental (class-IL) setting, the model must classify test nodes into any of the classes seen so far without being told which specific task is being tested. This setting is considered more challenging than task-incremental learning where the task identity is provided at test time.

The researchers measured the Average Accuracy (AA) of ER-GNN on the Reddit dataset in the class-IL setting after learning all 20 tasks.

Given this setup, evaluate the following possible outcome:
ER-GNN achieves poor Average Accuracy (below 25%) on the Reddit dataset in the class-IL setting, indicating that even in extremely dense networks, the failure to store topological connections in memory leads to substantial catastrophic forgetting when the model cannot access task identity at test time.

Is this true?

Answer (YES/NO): NO